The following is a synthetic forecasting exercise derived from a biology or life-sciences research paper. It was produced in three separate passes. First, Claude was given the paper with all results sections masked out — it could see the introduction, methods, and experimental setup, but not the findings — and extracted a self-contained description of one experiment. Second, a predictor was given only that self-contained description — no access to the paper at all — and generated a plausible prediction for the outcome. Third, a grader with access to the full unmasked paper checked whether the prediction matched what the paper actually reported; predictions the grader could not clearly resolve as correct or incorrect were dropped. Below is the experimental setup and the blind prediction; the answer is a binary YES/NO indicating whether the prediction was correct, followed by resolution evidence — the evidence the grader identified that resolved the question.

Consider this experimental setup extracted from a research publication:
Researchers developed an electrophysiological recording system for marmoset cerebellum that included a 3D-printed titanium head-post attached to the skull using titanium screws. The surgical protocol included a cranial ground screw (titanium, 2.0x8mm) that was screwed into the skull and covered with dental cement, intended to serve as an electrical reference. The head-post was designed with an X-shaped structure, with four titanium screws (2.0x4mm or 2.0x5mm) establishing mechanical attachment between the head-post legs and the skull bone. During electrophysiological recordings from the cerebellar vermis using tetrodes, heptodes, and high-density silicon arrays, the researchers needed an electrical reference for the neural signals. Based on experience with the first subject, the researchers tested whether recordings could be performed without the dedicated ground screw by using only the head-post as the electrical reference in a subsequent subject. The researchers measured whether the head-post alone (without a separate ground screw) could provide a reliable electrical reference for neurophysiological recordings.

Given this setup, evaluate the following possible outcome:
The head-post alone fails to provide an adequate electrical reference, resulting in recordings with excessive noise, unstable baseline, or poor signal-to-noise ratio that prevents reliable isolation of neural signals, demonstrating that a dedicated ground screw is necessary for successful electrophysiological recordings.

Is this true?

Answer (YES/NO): NO